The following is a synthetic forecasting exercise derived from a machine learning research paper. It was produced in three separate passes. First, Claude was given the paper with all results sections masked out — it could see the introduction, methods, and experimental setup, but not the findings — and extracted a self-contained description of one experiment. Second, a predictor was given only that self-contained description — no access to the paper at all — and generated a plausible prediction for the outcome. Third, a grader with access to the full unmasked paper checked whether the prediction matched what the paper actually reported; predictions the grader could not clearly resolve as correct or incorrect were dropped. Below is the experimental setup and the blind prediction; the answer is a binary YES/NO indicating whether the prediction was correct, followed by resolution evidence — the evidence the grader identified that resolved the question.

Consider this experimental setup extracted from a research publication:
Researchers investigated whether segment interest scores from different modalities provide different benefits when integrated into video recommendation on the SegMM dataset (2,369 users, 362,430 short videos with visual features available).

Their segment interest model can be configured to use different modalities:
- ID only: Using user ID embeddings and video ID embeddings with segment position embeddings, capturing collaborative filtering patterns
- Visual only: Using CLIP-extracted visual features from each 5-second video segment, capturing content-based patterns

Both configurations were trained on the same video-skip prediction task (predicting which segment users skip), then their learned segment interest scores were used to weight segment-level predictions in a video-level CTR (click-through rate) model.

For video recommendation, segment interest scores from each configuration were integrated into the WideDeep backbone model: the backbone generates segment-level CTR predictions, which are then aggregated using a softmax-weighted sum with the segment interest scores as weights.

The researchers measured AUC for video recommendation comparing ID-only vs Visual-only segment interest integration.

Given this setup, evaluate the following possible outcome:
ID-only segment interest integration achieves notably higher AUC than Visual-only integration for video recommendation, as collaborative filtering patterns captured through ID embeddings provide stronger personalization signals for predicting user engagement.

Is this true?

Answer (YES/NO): NO